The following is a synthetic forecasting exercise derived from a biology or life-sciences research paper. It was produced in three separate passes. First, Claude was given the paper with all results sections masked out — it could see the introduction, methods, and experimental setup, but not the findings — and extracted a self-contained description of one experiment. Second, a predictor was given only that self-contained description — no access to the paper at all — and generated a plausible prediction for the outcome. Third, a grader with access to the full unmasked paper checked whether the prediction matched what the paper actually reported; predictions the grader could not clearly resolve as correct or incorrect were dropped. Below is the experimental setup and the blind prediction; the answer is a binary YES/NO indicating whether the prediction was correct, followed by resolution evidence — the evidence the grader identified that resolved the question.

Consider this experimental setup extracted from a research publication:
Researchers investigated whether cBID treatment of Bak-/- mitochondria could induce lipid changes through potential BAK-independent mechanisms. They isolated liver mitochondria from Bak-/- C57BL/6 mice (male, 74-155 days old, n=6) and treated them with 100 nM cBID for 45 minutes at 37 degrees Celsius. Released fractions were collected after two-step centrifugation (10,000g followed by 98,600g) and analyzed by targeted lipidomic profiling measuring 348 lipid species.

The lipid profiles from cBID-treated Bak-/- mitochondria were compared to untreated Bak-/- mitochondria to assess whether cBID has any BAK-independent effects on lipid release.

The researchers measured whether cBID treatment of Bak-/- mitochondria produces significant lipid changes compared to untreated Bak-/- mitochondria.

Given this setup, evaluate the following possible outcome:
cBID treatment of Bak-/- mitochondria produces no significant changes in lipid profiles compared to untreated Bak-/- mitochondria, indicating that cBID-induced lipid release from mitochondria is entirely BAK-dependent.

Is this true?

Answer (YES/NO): YES